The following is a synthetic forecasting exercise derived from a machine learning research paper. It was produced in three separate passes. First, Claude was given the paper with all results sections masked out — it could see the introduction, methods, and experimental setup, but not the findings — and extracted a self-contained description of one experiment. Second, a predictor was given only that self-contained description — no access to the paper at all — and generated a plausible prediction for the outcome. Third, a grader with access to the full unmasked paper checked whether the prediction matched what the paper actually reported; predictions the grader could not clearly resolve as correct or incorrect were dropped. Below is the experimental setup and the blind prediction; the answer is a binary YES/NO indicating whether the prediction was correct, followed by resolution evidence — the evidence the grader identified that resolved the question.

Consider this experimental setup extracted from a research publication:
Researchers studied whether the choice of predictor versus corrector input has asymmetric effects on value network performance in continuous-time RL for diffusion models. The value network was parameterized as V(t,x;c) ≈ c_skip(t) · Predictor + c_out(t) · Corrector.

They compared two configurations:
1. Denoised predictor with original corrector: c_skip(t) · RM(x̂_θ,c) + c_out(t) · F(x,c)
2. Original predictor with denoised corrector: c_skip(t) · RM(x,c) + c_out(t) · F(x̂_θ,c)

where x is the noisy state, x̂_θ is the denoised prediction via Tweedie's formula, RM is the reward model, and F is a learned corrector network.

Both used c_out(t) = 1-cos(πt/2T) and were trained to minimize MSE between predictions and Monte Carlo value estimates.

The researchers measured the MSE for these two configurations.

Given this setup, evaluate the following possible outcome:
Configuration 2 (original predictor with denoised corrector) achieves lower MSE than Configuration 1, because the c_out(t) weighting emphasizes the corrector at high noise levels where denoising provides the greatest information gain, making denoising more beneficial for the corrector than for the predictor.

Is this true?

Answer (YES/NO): NO